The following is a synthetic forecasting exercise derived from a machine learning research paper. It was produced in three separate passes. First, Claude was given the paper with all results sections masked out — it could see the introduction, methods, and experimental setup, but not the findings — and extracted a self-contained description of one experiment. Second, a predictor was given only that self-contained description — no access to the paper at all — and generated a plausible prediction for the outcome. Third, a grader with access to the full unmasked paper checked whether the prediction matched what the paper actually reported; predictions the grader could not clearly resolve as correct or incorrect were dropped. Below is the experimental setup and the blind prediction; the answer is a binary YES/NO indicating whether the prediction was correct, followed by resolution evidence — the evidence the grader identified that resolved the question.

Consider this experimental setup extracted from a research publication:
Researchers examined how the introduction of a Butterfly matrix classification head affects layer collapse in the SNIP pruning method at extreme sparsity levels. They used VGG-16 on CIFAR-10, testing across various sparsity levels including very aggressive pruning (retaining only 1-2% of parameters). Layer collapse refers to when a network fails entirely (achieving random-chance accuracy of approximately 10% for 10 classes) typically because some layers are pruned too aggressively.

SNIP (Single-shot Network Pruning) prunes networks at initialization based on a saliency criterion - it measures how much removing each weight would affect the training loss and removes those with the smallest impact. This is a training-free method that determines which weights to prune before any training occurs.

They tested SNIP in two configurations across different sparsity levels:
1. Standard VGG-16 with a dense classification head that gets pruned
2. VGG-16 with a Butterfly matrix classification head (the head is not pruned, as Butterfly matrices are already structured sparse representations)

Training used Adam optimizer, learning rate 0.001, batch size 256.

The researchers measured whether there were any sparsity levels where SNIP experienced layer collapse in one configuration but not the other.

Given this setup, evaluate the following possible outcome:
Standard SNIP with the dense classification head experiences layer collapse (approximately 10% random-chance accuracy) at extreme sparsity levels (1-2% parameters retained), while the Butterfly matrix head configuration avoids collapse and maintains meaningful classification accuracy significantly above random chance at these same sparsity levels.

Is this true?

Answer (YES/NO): NO